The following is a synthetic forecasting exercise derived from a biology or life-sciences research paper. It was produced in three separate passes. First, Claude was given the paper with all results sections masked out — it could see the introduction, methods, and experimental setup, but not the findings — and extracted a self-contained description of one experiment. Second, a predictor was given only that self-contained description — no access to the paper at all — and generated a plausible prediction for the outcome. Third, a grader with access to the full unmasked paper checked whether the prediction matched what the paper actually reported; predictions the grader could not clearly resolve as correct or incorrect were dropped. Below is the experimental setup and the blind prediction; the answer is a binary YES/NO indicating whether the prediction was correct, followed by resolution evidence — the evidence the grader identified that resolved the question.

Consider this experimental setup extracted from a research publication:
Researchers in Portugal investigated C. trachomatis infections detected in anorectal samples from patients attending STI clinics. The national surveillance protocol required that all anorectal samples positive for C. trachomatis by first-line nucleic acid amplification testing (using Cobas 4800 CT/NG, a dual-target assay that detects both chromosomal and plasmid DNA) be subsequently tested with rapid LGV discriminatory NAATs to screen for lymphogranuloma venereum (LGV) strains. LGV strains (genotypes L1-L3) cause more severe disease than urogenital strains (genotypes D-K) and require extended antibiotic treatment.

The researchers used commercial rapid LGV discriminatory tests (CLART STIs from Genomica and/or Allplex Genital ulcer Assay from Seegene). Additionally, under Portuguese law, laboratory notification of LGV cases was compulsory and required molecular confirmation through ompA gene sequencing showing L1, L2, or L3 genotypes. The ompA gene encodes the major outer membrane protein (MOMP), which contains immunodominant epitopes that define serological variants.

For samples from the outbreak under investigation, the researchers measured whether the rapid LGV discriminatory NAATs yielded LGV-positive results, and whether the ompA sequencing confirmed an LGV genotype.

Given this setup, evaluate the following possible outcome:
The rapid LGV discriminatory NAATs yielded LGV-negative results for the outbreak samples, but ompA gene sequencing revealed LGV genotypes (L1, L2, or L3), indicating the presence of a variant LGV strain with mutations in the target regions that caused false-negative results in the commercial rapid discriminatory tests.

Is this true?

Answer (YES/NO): NO